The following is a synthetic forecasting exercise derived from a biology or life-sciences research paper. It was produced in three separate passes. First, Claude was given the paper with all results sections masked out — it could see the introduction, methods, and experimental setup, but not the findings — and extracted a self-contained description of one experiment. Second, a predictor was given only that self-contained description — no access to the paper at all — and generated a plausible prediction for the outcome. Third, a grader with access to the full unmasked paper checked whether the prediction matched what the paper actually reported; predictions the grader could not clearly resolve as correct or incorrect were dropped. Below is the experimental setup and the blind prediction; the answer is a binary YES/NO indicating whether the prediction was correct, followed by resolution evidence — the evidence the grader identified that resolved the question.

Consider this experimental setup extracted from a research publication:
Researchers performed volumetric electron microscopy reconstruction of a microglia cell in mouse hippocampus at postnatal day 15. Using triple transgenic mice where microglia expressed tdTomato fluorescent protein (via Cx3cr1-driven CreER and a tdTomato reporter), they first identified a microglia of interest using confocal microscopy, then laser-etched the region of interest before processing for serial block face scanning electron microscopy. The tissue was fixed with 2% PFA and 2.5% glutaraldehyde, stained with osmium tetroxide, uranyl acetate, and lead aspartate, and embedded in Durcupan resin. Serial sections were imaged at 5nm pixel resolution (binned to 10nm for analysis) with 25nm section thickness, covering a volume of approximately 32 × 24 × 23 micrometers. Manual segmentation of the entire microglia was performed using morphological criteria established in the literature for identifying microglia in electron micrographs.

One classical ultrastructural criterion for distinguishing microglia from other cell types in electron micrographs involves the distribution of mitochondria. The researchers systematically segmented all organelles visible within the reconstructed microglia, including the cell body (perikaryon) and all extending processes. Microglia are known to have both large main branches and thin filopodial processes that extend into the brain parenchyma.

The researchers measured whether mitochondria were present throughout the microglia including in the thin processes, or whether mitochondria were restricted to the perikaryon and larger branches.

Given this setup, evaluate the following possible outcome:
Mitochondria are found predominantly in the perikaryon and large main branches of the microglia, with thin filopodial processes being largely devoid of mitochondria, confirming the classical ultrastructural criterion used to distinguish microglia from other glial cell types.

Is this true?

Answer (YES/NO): YES